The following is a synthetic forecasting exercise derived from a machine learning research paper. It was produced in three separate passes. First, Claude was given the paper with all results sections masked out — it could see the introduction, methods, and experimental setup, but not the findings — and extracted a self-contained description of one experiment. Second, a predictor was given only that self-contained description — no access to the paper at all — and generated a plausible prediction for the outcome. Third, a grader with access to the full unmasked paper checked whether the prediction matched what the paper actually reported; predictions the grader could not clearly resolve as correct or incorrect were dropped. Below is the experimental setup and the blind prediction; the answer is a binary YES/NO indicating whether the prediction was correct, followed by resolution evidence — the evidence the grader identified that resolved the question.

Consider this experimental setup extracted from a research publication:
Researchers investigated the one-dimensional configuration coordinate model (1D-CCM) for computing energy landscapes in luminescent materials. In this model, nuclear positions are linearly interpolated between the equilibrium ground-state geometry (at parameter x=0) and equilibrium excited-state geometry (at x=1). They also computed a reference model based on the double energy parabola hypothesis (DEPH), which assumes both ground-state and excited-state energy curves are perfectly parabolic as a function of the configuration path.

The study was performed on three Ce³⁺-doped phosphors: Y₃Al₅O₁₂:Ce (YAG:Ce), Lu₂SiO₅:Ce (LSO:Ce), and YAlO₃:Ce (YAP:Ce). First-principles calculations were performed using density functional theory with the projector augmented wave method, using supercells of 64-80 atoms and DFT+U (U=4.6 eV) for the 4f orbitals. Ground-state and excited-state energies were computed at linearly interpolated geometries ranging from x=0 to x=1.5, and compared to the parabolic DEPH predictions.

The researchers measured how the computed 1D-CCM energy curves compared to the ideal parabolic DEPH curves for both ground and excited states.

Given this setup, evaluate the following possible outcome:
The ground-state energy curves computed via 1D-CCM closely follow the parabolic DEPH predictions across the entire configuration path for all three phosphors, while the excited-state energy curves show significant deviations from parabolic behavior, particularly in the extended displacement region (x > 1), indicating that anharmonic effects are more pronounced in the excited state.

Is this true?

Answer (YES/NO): NO